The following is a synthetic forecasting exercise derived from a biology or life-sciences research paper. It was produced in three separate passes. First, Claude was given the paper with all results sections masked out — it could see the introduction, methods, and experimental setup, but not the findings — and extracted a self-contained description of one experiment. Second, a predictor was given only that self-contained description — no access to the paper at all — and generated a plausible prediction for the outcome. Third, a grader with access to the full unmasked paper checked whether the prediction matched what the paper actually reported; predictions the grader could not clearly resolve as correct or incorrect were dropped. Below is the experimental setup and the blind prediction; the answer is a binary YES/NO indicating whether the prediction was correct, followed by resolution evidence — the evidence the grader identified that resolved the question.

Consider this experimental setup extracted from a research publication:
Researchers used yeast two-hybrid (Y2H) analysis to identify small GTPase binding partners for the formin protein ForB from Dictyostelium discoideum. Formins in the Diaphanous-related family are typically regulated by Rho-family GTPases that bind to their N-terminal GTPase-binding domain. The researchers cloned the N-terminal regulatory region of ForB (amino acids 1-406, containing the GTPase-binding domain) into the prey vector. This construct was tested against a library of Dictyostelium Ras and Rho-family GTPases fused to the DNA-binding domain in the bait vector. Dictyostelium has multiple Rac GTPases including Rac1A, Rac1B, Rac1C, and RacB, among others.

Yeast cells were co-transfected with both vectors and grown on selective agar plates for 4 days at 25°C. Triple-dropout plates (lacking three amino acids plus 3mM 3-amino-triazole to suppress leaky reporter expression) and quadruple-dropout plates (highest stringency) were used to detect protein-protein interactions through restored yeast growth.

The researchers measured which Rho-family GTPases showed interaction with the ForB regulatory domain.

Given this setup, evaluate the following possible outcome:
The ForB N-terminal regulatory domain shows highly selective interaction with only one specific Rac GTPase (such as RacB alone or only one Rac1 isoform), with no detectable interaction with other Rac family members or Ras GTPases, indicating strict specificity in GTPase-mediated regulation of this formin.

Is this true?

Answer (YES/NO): NO